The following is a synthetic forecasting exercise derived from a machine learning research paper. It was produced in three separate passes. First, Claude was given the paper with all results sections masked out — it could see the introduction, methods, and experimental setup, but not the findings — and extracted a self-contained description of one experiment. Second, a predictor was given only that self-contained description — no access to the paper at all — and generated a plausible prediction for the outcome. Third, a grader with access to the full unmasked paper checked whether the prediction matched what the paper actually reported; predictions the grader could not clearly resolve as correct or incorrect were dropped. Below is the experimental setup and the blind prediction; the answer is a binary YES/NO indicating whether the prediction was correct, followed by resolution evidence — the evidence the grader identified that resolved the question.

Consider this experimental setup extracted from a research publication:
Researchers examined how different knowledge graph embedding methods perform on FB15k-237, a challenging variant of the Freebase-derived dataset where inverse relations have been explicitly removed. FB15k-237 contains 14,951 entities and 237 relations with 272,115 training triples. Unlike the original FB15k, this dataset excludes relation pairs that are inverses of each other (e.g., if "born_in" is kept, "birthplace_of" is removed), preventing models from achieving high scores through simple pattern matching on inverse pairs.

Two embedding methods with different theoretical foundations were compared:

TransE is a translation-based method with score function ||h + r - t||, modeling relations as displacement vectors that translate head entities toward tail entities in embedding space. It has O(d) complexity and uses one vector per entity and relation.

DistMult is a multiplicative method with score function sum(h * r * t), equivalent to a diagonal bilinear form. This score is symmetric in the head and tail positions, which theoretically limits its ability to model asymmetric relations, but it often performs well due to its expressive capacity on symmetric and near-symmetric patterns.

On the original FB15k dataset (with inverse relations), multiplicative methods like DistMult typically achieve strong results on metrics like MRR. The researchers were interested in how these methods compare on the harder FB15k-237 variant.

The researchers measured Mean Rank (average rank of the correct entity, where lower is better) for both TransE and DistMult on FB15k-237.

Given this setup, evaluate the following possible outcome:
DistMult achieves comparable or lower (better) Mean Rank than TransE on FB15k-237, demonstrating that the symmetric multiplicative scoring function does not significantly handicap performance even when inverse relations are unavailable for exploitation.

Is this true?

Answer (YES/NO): NO